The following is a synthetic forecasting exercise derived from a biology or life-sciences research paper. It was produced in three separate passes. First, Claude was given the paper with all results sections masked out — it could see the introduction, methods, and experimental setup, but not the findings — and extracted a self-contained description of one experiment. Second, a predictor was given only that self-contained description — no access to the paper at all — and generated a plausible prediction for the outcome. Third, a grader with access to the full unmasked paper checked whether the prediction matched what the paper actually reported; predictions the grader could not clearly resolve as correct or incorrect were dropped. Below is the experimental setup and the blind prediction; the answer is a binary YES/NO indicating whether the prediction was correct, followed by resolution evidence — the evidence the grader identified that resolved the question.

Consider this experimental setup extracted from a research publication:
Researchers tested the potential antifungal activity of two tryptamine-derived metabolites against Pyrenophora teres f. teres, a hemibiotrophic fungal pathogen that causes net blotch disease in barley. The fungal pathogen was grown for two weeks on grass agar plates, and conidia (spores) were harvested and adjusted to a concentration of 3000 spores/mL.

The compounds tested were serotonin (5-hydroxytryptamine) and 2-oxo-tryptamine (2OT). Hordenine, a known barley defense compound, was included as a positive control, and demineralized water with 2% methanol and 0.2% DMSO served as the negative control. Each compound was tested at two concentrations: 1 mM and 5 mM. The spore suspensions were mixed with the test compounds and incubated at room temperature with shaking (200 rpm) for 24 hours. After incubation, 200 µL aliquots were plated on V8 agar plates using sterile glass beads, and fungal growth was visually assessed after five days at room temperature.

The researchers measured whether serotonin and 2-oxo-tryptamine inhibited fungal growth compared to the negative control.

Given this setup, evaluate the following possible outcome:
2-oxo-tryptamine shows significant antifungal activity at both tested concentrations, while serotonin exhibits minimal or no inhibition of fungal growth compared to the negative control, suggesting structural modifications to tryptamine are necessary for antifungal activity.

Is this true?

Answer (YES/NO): NO